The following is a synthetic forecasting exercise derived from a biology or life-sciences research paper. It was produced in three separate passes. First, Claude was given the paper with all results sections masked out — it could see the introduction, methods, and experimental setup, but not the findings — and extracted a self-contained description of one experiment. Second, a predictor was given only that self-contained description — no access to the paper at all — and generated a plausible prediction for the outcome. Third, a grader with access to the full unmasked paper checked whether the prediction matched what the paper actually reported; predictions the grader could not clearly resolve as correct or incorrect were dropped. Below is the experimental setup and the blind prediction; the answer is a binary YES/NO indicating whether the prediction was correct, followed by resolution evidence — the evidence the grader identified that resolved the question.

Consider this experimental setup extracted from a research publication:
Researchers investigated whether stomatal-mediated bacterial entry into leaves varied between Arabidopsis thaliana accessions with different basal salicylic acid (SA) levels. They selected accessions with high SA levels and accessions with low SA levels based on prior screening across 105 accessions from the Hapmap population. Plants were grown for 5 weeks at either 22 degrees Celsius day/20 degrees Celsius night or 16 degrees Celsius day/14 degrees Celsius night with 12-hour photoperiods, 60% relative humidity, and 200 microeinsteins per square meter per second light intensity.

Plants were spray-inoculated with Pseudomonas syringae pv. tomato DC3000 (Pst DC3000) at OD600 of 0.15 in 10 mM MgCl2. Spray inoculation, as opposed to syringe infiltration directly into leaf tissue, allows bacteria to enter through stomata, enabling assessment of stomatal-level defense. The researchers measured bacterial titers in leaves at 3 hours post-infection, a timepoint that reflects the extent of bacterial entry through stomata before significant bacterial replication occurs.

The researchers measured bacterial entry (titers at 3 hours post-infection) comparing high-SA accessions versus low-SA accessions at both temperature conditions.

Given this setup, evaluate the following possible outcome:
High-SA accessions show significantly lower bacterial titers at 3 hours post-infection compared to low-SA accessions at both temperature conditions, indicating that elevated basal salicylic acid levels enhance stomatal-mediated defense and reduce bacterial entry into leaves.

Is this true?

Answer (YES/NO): NO